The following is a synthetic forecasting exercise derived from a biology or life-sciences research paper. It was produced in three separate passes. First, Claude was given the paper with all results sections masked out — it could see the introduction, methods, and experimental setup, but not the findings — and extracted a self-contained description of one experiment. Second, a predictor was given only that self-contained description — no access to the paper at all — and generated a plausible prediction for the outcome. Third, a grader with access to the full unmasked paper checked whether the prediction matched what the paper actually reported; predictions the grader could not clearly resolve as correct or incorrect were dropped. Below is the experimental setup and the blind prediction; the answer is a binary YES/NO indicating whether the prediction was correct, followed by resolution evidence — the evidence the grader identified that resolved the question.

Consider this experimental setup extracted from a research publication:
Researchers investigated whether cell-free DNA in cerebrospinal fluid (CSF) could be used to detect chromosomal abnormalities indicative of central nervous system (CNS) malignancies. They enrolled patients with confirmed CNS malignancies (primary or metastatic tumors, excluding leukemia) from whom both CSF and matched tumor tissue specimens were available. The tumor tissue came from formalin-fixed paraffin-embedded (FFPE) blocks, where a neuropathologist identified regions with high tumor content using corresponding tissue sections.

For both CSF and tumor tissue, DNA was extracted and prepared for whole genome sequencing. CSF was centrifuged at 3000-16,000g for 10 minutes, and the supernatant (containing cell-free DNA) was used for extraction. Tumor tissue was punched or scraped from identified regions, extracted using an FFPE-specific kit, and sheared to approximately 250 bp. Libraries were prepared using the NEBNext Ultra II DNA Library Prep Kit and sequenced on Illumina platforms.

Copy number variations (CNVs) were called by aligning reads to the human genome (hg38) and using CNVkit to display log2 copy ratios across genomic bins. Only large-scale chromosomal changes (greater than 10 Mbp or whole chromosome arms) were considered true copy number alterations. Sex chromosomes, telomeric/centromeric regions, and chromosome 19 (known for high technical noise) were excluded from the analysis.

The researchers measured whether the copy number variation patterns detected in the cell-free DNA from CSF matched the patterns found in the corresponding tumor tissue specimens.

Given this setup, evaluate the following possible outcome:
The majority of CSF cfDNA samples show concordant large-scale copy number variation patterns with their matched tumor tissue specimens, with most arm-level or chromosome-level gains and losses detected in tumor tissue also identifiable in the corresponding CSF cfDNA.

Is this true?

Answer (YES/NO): YES